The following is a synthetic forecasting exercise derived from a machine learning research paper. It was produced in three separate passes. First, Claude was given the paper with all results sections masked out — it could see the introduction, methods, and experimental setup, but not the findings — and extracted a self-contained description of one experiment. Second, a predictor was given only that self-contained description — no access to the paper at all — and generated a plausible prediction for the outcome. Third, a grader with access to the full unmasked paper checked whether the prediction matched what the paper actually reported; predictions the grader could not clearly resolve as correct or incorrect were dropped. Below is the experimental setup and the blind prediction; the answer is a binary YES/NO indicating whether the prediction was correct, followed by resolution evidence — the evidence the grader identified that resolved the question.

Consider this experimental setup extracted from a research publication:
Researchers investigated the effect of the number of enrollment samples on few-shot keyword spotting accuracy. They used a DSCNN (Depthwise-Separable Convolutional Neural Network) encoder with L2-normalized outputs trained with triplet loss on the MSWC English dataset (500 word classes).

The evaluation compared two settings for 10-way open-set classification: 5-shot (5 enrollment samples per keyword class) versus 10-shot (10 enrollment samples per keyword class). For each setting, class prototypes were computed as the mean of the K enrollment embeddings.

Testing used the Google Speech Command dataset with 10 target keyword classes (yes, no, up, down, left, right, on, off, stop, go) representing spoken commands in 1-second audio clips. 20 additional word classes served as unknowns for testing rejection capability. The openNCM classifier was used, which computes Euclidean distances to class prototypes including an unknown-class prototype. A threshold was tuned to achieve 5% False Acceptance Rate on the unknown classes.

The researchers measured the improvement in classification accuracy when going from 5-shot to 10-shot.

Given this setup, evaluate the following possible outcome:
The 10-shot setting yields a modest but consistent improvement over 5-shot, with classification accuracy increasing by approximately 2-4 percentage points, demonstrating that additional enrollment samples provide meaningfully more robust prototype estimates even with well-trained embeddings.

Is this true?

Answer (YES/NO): NO